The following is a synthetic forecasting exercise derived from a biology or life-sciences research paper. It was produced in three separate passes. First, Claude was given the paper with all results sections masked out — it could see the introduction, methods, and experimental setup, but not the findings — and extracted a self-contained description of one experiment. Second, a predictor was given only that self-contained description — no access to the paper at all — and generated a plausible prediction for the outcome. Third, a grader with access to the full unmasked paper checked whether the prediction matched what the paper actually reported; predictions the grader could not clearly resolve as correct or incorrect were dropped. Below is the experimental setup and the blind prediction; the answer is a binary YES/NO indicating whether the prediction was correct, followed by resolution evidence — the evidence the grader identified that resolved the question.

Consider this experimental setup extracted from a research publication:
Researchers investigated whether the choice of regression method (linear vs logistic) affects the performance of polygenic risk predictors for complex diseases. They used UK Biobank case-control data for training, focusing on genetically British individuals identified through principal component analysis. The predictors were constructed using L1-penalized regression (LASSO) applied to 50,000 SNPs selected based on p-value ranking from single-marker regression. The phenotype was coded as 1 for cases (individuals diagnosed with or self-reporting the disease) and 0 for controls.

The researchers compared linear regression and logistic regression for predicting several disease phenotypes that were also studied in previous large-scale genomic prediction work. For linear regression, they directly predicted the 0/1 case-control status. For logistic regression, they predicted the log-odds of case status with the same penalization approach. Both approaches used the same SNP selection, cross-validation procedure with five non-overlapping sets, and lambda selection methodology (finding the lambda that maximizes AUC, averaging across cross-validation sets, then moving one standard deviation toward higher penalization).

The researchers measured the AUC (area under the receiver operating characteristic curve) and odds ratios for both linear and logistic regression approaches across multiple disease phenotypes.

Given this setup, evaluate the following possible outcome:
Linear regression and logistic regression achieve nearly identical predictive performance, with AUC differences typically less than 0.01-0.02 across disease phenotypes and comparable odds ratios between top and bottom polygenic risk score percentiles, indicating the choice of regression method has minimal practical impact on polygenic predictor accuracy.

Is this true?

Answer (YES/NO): YES